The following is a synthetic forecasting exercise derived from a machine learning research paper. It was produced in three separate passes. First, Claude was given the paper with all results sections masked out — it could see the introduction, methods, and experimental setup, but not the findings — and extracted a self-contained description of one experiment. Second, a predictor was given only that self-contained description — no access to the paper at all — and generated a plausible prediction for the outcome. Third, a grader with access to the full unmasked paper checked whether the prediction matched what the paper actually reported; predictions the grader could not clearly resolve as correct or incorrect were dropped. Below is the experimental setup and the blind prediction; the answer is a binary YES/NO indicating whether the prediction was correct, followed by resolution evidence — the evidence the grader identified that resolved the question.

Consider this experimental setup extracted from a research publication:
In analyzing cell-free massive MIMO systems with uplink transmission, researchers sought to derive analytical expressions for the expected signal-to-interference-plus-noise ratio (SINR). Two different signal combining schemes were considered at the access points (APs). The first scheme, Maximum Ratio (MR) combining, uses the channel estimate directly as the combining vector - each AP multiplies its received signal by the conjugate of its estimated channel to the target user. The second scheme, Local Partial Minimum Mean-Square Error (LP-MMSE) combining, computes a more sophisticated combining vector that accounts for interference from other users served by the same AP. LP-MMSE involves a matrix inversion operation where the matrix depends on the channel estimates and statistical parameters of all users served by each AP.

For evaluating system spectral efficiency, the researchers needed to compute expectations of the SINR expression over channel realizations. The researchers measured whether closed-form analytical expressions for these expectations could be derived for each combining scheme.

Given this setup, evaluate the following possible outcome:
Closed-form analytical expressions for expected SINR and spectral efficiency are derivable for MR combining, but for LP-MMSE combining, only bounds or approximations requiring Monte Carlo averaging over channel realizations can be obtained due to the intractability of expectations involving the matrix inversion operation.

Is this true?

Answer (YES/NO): YES